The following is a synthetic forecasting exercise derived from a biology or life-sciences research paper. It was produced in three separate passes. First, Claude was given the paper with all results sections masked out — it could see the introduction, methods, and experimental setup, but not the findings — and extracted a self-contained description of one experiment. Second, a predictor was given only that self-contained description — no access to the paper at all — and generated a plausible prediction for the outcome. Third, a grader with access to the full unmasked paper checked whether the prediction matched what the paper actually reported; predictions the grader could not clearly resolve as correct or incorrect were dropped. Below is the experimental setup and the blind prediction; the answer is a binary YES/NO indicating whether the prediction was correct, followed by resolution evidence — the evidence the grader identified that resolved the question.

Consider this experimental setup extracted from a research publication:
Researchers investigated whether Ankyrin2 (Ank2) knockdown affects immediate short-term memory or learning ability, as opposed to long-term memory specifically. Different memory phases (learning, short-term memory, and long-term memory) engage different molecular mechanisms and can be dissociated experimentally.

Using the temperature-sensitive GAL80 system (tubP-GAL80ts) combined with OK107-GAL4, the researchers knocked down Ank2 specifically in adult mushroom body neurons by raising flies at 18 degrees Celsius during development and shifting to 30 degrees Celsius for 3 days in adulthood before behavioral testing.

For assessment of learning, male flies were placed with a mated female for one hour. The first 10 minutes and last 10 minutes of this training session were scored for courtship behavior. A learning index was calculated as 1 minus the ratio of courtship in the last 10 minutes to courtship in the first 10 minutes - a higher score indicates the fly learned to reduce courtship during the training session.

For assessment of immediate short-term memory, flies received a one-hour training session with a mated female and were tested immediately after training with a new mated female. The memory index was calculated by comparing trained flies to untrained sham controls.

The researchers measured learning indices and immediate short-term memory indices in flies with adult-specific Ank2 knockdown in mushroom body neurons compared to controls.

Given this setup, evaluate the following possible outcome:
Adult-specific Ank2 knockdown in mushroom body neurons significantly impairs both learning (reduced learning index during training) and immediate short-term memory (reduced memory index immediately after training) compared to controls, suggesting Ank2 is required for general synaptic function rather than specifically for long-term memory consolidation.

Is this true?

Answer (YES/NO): NO